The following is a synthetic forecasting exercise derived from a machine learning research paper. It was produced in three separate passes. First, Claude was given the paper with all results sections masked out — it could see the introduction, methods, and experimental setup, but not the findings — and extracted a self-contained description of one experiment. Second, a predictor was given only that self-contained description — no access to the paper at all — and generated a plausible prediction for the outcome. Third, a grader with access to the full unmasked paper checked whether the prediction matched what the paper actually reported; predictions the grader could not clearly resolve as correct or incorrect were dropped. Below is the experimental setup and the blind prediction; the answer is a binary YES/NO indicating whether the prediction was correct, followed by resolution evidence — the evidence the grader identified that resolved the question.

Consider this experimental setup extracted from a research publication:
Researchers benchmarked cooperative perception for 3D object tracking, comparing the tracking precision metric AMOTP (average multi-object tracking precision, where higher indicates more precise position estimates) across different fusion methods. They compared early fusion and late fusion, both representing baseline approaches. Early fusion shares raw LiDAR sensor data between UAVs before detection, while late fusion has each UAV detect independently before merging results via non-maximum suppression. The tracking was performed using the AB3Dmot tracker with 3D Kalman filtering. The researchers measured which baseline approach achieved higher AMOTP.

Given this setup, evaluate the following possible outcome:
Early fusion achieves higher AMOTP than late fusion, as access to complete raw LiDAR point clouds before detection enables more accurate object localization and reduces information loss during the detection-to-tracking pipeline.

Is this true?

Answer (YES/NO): NO